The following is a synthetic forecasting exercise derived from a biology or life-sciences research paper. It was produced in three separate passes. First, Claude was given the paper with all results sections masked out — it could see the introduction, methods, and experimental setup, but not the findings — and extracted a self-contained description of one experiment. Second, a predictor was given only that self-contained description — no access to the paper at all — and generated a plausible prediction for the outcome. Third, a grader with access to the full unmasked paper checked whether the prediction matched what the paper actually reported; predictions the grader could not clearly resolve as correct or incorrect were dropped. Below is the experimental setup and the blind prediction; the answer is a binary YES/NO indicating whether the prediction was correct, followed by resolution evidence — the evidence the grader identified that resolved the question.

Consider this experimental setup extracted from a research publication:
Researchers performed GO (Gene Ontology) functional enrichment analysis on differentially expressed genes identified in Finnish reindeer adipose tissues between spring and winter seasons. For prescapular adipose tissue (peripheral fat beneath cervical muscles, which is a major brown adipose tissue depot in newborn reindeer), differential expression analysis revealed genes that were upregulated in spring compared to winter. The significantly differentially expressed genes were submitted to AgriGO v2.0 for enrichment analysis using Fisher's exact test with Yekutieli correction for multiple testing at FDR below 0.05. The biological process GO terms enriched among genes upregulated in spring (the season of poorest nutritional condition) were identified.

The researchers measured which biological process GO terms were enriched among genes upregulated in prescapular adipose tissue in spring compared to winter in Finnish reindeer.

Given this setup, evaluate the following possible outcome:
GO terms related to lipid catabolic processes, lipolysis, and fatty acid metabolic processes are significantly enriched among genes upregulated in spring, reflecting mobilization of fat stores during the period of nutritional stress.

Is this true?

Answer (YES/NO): NO